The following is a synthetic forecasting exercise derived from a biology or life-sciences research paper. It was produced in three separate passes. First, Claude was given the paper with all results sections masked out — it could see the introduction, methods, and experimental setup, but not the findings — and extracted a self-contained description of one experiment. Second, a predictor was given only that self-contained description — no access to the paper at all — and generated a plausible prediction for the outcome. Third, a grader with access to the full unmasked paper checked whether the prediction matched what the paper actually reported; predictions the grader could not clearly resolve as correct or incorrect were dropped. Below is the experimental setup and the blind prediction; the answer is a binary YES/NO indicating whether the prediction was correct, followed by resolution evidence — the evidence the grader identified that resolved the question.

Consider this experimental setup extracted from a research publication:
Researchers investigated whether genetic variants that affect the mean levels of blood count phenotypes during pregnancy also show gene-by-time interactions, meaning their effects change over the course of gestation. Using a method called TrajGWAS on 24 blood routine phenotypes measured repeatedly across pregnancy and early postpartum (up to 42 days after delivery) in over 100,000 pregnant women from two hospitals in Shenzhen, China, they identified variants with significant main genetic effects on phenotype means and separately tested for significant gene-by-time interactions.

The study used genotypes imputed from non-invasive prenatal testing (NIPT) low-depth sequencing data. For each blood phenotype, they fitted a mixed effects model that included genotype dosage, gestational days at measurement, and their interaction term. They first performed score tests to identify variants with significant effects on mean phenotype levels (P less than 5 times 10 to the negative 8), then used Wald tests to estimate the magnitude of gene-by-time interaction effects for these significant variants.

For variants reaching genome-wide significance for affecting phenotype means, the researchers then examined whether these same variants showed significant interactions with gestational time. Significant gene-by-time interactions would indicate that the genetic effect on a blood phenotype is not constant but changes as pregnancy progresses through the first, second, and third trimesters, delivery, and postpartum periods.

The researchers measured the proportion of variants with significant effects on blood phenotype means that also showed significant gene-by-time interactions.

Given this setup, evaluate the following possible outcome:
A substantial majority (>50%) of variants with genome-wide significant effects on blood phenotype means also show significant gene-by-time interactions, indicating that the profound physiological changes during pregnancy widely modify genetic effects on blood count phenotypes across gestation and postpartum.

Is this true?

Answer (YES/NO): NO